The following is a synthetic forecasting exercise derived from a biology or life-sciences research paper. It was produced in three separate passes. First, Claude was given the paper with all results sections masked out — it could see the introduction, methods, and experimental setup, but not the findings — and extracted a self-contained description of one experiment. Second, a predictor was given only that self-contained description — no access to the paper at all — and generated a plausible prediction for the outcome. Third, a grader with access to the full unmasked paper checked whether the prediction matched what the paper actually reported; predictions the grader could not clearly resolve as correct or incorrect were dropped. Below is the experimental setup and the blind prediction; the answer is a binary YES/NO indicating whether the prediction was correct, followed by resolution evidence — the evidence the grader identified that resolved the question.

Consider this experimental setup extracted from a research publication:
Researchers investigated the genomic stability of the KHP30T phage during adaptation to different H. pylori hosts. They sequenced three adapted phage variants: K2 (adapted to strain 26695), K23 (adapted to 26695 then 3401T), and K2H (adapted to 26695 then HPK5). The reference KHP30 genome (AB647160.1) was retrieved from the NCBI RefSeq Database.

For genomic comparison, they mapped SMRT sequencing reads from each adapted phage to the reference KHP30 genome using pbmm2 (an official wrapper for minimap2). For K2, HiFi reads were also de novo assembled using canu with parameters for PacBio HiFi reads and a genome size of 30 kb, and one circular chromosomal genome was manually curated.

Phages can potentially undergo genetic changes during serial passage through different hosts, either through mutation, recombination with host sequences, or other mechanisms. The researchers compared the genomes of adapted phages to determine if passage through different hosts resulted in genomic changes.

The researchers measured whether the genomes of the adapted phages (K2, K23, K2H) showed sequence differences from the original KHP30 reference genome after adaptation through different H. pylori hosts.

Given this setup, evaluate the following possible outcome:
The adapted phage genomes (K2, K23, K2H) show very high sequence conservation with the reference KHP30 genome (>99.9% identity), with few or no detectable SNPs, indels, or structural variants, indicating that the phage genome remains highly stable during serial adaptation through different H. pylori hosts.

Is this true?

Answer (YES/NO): NO